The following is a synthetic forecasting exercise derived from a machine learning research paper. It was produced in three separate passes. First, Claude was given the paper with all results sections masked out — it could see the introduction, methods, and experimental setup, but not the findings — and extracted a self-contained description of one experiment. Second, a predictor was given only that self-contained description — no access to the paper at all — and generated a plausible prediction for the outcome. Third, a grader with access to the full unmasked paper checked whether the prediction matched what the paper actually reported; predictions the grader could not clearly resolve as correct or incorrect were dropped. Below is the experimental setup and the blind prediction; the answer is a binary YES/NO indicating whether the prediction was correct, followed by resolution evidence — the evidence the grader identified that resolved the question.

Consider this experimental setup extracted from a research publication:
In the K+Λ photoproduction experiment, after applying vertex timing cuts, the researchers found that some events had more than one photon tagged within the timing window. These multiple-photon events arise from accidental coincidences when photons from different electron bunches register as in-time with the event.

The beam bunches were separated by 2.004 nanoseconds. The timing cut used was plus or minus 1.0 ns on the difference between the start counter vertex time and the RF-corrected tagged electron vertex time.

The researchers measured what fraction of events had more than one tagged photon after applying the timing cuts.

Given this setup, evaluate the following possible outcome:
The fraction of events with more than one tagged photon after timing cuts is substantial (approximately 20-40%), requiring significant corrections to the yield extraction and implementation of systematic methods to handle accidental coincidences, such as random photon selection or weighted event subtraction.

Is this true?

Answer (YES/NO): NO